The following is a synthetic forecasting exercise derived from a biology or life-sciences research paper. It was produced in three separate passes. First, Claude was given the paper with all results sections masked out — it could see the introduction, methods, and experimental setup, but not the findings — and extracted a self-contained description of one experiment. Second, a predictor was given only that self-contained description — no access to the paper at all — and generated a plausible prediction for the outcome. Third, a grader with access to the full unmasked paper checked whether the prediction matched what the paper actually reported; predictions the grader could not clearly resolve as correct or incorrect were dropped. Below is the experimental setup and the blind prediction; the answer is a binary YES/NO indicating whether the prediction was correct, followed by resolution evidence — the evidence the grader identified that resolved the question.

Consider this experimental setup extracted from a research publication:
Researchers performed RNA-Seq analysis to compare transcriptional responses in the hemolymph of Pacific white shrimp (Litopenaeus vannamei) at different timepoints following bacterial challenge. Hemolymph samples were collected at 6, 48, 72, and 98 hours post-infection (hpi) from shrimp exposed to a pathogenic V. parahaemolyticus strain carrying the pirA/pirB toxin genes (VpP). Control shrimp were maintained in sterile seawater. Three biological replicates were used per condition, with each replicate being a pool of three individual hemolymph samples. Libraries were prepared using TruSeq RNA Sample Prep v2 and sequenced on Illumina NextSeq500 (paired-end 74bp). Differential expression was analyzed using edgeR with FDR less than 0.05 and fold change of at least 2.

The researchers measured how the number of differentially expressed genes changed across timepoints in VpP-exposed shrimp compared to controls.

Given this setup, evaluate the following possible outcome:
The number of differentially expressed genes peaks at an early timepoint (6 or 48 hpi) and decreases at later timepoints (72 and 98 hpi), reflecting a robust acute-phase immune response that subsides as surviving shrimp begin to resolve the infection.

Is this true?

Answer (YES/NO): NO